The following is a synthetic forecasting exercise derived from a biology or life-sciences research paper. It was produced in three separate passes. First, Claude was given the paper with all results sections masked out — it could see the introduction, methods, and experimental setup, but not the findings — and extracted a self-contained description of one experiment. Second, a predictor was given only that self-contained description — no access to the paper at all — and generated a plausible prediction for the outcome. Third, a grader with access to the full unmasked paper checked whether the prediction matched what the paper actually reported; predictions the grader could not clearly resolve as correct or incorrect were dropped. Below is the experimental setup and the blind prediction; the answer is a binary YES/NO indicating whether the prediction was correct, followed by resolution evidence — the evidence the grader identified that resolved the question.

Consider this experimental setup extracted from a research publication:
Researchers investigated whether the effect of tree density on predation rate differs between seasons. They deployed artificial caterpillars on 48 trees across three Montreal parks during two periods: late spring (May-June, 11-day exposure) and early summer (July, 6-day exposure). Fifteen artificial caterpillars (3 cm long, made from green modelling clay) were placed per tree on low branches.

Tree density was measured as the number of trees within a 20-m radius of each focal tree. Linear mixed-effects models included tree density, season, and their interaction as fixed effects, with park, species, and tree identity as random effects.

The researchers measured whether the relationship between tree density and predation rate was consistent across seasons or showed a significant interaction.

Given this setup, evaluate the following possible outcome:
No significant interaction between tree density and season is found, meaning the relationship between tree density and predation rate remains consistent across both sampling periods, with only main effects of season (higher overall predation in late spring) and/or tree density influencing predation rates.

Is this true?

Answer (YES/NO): YES